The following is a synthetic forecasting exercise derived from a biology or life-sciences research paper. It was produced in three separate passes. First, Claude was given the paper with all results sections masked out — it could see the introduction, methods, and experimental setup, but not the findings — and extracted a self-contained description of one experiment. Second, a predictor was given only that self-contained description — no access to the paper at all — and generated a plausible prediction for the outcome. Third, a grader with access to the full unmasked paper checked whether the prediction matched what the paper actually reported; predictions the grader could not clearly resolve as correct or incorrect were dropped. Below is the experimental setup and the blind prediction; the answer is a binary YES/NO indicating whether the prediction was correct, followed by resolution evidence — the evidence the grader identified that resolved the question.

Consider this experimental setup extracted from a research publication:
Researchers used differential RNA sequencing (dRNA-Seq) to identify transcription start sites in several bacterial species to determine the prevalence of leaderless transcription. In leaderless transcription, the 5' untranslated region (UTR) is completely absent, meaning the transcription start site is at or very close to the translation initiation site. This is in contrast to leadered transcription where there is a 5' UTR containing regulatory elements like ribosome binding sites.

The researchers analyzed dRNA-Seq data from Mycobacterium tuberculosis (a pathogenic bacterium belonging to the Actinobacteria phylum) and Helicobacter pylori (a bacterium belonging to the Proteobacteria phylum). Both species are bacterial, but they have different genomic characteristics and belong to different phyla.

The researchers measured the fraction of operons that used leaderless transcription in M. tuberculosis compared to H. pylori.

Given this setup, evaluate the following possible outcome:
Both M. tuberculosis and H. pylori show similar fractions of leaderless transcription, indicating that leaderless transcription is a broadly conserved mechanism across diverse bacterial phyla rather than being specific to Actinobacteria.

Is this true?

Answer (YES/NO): NO